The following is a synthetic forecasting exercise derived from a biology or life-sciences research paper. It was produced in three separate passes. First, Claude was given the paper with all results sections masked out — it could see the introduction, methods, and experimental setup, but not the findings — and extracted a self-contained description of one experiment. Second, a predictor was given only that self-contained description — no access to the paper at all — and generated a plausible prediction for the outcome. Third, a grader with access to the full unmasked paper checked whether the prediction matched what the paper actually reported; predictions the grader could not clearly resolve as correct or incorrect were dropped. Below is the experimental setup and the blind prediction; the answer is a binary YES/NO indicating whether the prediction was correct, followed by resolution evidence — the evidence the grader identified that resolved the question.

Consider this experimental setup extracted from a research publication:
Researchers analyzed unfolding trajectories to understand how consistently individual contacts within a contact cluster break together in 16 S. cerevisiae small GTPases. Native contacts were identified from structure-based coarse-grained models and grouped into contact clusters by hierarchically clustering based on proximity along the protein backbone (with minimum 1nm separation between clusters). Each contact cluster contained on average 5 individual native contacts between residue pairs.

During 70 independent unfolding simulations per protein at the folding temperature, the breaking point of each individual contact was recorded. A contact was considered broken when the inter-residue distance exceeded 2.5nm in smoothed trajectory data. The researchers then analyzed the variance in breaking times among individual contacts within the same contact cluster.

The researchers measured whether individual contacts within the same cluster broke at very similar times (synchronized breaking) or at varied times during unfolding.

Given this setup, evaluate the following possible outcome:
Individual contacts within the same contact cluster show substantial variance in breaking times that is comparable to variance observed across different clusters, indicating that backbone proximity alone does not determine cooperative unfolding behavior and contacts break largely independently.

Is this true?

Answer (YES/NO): NO